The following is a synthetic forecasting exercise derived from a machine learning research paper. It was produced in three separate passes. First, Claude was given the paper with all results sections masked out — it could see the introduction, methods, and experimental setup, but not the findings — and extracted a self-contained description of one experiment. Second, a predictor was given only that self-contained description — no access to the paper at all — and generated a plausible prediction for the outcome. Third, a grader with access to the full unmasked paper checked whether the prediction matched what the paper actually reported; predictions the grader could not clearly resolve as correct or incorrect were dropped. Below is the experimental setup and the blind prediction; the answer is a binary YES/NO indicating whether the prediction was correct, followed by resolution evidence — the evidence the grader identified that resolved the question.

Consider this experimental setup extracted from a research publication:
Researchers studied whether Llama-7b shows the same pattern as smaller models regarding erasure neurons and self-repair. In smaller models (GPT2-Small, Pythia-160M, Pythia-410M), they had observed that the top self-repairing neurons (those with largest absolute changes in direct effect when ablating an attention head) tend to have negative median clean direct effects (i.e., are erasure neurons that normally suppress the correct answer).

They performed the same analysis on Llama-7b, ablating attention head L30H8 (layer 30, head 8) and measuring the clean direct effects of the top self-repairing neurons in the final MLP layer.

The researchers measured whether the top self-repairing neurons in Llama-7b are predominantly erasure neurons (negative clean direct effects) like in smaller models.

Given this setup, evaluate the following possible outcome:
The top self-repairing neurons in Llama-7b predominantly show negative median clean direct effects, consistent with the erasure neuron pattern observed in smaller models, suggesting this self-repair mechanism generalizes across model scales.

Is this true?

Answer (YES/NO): NO